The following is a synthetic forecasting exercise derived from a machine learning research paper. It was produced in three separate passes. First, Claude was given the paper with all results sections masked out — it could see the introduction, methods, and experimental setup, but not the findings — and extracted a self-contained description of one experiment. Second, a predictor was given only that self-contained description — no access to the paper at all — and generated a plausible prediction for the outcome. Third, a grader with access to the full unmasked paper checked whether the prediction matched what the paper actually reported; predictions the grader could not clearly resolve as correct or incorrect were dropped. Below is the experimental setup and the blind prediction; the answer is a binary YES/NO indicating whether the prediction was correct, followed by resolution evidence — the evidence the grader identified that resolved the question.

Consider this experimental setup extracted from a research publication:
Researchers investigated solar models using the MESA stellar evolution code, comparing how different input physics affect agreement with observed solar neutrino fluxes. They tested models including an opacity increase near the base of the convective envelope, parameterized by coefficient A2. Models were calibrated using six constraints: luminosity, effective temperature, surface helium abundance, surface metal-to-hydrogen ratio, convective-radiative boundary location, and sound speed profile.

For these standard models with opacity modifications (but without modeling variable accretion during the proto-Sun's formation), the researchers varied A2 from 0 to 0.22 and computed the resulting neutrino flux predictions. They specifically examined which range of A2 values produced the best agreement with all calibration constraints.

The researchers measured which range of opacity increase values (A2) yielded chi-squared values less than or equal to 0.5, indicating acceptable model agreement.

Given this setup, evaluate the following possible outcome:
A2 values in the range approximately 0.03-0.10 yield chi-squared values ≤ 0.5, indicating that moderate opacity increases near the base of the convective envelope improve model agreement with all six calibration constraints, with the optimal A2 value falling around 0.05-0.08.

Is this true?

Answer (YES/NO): NO